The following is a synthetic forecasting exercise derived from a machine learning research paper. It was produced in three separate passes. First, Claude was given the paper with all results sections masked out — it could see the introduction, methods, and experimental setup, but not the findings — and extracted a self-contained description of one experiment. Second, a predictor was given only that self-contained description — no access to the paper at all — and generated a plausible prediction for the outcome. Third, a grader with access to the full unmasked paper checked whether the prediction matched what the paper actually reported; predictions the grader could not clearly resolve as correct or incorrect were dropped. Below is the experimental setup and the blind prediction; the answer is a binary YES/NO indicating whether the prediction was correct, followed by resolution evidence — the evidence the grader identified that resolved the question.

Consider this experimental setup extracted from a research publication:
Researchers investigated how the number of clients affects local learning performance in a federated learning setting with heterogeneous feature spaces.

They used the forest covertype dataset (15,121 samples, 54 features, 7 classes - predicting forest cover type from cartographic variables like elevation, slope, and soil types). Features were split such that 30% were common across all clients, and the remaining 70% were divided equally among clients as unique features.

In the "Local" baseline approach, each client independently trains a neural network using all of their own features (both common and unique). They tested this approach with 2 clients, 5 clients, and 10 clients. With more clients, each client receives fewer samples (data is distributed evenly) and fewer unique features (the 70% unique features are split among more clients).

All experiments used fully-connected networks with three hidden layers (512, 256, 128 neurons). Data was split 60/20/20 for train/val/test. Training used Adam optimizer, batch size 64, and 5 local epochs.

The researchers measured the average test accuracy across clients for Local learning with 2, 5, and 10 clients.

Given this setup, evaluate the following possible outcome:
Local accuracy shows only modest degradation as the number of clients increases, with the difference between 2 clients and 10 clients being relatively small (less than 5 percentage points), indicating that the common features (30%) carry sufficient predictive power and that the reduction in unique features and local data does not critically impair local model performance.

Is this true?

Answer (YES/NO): NO